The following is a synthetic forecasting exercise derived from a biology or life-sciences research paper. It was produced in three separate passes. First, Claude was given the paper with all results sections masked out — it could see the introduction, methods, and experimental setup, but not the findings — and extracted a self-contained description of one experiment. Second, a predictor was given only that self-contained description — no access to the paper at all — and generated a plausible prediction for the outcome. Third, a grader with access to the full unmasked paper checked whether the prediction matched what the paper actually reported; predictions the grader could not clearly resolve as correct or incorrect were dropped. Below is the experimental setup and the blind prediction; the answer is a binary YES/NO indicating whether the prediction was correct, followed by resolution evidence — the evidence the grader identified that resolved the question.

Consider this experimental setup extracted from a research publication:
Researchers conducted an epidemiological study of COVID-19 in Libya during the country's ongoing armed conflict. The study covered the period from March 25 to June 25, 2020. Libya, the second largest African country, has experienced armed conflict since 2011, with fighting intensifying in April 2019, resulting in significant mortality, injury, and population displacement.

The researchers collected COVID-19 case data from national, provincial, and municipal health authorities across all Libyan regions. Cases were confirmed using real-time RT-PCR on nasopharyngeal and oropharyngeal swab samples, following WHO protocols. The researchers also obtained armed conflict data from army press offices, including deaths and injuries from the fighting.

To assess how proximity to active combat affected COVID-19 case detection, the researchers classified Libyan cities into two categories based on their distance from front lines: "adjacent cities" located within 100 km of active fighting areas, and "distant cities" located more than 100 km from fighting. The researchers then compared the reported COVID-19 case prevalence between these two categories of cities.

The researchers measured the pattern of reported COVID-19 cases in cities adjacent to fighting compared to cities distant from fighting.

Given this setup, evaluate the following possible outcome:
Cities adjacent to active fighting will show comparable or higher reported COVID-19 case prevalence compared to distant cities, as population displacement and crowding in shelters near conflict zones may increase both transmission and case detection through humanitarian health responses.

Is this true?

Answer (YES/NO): NO